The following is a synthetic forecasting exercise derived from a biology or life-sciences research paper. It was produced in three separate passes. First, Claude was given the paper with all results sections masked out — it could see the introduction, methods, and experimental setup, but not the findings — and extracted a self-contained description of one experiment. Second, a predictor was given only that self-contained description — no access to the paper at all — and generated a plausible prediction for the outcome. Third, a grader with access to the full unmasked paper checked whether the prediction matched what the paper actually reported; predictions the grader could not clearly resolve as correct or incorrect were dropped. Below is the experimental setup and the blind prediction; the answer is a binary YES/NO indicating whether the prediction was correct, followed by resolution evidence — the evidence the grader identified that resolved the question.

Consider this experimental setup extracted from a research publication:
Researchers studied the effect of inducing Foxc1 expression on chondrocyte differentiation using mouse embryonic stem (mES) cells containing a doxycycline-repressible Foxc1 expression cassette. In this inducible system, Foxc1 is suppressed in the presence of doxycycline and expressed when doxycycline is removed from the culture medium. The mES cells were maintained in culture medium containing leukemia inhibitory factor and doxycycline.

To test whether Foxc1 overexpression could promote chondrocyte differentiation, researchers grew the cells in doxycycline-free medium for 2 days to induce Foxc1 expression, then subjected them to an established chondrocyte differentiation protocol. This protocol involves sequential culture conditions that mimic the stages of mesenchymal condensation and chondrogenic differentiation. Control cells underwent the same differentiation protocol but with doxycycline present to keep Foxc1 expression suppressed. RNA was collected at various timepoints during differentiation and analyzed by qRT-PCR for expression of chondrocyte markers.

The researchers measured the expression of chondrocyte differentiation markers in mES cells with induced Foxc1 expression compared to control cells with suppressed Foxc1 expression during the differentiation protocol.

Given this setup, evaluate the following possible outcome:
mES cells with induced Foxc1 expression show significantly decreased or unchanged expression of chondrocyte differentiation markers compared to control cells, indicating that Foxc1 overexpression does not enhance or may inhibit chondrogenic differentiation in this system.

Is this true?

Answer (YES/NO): NO